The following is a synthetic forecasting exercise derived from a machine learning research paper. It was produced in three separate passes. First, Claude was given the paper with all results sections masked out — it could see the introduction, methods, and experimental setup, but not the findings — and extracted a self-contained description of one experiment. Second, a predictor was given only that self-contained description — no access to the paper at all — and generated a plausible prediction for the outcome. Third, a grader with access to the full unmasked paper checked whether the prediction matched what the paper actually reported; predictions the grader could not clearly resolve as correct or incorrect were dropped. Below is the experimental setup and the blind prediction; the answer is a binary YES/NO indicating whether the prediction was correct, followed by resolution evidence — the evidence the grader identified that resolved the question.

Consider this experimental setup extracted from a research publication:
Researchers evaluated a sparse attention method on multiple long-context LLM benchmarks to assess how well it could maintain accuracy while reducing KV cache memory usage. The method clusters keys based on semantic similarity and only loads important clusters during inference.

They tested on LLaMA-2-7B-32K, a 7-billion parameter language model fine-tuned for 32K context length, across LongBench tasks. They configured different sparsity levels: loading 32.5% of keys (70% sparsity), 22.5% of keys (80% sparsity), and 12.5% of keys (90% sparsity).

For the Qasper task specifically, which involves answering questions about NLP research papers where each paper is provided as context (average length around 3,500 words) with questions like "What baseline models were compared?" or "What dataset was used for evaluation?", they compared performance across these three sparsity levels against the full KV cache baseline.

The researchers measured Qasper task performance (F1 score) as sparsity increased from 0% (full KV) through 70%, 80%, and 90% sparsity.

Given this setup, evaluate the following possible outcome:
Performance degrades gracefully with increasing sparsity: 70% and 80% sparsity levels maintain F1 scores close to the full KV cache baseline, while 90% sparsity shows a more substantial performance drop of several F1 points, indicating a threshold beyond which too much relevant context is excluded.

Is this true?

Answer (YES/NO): NO